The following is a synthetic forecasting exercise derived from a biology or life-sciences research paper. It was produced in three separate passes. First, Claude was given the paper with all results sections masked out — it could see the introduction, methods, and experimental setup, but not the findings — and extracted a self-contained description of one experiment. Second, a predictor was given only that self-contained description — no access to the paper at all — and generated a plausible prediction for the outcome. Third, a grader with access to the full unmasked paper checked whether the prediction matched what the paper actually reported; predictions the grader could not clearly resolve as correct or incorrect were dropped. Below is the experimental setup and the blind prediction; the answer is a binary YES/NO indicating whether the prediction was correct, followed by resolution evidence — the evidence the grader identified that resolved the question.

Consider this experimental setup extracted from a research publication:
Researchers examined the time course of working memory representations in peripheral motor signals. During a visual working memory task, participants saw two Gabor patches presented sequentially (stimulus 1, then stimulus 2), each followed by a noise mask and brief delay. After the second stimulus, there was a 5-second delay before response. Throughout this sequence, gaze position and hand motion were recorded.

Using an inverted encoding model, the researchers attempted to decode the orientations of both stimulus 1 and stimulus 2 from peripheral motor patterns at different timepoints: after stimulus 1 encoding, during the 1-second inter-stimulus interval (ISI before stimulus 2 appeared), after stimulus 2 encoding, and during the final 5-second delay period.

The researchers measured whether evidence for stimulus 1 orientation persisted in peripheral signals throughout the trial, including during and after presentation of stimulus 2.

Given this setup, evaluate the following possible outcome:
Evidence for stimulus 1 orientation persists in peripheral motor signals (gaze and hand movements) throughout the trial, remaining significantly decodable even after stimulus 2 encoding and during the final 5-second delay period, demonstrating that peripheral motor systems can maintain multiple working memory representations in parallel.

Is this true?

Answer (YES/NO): YES